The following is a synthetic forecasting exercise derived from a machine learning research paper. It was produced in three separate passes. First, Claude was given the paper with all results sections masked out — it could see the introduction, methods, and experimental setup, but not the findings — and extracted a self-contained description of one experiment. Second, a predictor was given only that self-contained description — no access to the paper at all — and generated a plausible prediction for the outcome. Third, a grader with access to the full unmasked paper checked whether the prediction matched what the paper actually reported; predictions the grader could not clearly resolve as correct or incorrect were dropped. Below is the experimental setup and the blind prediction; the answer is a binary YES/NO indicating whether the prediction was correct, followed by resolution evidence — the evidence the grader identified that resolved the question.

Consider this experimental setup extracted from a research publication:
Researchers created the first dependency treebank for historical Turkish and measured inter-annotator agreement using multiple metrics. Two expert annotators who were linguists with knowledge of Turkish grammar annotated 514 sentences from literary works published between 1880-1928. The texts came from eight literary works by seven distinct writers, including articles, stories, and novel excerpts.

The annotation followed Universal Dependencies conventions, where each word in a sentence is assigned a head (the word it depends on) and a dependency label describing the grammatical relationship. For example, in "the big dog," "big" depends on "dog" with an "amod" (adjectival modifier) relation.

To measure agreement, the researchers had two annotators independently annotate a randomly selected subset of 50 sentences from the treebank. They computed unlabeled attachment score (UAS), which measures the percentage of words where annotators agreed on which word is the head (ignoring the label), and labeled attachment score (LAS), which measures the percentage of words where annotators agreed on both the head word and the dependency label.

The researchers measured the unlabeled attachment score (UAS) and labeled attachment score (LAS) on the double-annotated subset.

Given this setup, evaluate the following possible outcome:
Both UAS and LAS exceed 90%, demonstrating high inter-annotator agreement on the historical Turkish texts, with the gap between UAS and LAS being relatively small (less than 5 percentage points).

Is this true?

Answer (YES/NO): NO